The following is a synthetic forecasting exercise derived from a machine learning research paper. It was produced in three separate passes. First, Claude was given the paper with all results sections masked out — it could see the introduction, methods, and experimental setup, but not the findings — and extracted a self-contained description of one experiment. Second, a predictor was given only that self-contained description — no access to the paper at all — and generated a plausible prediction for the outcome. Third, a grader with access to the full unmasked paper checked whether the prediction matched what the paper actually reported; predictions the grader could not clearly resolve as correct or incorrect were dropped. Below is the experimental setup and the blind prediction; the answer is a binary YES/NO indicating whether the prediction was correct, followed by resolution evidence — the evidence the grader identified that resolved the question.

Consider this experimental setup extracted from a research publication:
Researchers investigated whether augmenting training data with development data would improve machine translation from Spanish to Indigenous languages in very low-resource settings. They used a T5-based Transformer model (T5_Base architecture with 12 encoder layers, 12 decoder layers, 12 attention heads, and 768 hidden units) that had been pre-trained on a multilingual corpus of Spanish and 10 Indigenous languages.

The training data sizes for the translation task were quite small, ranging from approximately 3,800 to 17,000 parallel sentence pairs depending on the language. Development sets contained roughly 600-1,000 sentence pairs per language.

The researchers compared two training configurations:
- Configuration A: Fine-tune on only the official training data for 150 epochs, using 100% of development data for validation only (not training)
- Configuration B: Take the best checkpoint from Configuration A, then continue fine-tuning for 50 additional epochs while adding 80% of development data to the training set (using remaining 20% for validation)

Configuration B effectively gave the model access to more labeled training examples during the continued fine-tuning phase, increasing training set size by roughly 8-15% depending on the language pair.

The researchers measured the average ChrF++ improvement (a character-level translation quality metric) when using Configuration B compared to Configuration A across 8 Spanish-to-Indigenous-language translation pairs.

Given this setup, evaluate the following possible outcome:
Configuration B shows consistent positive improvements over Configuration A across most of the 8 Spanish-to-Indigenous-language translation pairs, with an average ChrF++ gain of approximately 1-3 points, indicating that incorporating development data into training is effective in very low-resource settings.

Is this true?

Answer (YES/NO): NO